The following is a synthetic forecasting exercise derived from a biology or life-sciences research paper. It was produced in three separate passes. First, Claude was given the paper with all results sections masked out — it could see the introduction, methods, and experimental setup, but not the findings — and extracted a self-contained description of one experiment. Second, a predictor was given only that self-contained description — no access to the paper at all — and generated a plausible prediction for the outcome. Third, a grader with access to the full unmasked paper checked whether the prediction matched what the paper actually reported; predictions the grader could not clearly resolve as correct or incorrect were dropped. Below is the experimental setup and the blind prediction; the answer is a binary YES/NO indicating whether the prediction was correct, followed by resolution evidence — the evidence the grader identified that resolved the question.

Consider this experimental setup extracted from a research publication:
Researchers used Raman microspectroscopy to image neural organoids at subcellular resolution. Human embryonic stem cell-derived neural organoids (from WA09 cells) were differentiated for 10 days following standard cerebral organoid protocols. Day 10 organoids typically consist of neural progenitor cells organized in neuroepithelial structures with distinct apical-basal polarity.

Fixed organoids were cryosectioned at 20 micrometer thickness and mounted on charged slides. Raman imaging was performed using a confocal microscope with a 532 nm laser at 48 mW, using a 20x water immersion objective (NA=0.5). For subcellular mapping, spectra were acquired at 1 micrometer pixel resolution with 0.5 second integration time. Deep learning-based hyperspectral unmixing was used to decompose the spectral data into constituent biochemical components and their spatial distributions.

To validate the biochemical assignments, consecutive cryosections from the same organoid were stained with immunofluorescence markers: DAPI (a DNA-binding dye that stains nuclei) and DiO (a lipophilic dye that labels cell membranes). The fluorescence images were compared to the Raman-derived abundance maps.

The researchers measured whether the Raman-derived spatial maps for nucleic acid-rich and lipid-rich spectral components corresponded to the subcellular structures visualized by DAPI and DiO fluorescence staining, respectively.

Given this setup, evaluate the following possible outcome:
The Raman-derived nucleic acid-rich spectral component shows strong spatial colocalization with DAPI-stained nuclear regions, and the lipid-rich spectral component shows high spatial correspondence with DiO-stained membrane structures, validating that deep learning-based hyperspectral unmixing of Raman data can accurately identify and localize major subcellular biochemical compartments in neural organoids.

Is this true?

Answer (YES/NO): YES